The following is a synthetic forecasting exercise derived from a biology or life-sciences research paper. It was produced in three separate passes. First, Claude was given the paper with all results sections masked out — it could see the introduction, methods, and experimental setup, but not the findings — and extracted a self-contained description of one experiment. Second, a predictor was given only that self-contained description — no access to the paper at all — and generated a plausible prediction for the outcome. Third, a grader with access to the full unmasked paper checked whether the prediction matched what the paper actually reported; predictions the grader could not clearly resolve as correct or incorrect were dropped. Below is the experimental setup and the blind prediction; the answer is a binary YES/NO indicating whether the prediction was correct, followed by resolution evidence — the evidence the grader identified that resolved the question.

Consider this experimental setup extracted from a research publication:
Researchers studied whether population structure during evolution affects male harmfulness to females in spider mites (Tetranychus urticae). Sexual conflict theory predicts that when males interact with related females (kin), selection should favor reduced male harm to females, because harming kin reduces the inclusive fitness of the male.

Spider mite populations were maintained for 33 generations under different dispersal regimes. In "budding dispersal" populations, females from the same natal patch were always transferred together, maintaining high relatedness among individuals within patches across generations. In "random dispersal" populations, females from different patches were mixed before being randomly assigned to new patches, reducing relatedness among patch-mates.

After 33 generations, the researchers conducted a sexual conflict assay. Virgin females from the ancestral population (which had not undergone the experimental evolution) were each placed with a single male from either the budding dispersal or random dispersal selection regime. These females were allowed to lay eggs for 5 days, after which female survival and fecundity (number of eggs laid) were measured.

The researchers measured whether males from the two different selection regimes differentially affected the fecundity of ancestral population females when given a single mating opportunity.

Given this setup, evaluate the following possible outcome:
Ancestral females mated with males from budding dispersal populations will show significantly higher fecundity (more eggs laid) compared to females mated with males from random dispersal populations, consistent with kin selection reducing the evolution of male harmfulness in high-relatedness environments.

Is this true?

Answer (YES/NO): YES